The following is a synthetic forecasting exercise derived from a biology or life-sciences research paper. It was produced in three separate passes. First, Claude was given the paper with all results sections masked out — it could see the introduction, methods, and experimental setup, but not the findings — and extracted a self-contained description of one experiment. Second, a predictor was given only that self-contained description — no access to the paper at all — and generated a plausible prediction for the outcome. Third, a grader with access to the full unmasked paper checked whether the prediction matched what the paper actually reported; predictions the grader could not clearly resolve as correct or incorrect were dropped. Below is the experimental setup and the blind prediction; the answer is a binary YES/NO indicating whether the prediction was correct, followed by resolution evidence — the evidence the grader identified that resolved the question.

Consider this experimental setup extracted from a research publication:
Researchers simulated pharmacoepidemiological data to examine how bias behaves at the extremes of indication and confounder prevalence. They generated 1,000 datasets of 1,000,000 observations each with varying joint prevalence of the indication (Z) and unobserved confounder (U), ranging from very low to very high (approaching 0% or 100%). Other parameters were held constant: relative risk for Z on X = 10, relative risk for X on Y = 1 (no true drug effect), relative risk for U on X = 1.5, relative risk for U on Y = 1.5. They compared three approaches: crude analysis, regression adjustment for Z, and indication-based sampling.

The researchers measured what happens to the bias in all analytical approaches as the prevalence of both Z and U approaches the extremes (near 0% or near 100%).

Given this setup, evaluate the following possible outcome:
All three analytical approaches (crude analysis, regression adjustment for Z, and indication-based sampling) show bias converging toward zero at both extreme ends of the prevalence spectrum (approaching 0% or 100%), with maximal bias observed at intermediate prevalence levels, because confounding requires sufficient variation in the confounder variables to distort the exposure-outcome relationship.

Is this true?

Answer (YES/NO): NO